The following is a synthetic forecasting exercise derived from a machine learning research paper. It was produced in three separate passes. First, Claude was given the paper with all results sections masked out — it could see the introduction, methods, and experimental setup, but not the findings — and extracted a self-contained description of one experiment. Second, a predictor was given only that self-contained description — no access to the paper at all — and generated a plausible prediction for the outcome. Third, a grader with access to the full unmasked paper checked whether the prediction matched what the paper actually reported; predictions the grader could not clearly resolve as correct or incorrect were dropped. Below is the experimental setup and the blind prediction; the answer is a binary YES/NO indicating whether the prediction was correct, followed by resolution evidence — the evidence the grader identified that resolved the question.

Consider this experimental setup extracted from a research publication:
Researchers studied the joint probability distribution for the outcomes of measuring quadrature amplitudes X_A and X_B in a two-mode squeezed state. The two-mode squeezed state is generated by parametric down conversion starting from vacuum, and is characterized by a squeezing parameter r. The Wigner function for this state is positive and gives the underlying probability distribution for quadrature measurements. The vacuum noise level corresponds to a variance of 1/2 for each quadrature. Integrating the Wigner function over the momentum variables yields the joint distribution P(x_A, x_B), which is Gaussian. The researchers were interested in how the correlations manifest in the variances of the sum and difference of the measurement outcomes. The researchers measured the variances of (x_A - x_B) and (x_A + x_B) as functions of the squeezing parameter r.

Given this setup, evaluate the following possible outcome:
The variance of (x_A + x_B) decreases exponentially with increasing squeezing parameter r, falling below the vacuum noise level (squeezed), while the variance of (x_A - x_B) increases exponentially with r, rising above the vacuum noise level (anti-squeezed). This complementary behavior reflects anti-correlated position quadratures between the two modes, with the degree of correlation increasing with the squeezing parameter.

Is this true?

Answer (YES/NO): NO